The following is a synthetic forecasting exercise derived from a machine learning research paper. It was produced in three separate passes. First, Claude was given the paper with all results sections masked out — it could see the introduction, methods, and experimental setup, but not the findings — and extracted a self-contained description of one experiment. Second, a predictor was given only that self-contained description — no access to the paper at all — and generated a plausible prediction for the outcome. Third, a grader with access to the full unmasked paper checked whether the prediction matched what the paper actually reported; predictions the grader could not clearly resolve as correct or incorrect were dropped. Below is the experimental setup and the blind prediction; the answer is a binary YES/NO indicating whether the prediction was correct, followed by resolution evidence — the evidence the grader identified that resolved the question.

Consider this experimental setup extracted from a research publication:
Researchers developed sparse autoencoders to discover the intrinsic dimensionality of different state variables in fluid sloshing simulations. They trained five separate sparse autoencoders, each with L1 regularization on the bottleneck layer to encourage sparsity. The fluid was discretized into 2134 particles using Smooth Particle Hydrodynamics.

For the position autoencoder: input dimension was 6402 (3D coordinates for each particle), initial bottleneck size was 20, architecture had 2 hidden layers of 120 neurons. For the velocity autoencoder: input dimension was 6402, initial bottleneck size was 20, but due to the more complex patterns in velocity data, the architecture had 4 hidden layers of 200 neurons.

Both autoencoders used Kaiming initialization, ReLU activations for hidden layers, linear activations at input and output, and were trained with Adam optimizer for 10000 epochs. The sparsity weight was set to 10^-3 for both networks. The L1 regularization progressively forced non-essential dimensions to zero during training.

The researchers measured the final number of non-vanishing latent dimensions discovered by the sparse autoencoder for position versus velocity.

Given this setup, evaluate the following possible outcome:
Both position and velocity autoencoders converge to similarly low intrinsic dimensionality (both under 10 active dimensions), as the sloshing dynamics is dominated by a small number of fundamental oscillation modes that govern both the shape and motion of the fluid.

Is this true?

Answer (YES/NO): YES